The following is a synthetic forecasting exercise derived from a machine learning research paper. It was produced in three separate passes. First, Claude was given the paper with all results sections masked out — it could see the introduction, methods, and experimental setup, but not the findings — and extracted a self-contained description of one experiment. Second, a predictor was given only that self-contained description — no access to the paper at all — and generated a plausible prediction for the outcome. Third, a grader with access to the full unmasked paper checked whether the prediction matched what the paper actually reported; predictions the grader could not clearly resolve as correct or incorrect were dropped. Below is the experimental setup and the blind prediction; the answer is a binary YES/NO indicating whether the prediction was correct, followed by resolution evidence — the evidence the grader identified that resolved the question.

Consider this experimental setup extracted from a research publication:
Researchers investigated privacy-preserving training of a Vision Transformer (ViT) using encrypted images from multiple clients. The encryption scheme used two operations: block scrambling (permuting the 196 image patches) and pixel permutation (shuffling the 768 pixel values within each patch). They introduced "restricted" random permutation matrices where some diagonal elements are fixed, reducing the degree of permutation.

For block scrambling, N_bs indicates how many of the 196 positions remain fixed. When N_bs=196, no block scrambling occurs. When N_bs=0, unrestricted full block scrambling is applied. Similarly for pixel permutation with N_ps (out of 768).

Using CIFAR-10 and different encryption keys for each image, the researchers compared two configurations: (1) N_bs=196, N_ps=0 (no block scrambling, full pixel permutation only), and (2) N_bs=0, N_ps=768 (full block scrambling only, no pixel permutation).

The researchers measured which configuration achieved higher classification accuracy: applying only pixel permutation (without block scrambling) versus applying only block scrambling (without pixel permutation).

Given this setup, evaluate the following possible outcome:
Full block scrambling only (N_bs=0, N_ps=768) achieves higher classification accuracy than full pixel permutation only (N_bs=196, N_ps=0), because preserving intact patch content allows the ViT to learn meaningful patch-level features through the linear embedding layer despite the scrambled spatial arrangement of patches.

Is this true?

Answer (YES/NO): YES